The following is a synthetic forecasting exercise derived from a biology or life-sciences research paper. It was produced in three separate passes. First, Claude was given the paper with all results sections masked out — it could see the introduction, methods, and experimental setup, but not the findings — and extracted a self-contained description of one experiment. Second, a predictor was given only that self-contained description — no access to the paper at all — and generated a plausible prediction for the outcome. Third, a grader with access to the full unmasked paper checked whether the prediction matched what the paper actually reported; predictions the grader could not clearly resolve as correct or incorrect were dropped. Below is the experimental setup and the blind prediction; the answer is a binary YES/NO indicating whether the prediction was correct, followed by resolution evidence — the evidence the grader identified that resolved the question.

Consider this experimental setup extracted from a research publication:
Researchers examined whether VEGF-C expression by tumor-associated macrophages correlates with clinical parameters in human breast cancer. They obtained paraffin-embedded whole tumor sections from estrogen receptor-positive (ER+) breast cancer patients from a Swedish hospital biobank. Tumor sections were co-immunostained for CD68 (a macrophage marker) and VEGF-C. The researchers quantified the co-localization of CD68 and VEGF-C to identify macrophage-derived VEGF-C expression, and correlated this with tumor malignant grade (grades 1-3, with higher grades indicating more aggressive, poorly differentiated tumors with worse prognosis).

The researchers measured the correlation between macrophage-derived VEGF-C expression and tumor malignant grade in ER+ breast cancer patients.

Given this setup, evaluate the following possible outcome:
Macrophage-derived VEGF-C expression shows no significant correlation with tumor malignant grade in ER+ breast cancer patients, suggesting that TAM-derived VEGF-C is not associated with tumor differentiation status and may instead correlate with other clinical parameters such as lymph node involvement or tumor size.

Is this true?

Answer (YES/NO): NO